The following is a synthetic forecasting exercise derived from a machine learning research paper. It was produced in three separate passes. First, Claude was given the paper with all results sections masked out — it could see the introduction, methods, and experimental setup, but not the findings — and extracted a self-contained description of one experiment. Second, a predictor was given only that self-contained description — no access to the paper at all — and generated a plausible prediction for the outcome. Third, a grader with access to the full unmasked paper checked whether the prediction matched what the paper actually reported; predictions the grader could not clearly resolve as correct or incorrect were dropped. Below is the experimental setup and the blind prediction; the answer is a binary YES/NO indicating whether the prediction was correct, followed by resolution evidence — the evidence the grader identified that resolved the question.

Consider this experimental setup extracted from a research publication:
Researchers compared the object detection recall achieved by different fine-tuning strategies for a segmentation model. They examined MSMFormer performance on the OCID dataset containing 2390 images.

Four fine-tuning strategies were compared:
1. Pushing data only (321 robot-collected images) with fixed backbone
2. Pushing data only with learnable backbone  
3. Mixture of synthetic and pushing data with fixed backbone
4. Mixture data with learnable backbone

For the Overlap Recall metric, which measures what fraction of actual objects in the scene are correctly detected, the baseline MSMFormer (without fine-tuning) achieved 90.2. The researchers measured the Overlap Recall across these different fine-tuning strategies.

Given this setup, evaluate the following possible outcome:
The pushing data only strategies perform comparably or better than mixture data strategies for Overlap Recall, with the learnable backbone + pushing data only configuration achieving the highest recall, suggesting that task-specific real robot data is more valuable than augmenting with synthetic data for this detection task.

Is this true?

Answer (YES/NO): NO